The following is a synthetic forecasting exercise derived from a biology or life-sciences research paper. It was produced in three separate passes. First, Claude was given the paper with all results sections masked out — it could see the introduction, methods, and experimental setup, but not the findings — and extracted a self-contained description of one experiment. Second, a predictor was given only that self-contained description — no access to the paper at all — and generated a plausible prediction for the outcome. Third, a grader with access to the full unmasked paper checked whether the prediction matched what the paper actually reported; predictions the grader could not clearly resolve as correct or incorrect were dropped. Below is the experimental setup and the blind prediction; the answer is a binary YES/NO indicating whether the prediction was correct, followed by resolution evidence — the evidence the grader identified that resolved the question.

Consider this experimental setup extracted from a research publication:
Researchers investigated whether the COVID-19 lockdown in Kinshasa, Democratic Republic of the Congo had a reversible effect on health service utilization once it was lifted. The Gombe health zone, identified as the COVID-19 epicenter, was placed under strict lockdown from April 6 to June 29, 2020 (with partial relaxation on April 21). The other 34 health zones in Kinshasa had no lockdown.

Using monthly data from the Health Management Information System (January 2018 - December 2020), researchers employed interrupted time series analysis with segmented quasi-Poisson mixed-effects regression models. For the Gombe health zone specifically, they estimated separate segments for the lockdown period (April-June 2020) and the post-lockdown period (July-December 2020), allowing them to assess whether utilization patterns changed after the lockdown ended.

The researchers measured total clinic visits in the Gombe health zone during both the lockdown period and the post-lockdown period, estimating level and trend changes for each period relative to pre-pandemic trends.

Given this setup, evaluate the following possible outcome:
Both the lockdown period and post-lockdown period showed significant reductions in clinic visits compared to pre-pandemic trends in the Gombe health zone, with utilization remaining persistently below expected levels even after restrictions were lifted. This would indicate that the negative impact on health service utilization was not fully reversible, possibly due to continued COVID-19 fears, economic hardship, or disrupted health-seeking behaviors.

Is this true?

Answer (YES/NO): YES